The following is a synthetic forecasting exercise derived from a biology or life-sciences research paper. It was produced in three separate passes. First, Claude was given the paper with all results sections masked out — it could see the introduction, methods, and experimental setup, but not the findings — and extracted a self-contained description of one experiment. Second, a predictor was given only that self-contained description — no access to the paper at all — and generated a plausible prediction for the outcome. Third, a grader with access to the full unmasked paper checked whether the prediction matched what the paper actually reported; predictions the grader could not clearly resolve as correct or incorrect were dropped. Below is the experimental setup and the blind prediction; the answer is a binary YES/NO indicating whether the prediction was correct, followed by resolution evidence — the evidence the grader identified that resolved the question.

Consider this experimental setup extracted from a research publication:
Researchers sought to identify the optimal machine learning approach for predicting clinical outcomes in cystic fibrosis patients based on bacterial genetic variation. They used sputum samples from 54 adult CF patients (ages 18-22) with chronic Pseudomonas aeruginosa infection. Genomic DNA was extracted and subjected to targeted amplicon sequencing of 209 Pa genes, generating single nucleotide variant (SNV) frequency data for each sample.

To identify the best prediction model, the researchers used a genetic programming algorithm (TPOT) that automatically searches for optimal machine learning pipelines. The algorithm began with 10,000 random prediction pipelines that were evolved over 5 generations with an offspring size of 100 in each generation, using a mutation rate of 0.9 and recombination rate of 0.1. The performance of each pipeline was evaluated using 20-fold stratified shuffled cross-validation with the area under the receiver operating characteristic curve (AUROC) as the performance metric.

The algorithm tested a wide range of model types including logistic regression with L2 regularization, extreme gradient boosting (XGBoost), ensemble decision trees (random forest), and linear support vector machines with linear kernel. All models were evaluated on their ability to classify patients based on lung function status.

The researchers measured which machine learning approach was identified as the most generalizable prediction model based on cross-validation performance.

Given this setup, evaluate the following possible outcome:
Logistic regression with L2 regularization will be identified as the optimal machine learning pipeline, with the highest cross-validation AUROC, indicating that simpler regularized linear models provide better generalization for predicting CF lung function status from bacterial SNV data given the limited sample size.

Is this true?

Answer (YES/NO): YES